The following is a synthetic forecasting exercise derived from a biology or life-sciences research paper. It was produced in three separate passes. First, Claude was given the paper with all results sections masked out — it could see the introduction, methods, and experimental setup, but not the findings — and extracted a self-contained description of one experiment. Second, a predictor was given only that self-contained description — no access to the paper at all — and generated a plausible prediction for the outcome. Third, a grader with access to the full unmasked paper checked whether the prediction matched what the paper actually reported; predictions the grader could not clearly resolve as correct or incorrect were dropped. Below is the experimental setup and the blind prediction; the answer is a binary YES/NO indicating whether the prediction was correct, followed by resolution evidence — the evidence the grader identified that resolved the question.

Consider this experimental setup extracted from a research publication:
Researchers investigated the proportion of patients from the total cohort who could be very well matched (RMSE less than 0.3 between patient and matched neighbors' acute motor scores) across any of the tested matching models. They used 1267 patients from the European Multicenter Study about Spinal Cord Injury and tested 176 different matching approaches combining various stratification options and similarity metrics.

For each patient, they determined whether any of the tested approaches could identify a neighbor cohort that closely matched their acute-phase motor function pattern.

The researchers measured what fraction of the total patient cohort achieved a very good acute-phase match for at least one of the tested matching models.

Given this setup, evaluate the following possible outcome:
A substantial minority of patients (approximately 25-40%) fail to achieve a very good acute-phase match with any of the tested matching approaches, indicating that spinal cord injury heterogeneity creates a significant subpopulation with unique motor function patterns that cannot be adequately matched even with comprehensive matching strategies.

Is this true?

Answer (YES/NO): YES